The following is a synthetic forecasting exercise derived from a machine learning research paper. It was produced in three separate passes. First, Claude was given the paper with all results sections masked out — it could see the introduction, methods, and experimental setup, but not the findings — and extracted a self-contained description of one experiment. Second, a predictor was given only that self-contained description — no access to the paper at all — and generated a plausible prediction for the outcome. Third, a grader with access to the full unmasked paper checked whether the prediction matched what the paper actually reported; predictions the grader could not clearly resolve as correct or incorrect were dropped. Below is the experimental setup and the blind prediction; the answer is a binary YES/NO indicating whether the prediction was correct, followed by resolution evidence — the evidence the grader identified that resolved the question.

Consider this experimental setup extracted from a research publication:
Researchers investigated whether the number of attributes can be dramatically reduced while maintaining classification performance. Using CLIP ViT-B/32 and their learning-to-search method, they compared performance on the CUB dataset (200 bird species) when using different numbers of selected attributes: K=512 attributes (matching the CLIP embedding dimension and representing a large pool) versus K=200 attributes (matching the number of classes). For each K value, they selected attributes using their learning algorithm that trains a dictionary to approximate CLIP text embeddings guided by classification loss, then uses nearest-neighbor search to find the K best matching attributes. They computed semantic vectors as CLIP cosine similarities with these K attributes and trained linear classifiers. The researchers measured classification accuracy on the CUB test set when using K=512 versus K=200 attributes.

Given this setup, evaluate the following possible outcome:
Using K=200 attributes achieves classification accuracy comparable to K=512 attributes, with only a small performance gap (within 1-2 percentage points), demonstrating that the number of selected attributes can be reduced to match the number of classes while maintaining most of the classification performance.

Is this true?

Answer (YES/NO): YES